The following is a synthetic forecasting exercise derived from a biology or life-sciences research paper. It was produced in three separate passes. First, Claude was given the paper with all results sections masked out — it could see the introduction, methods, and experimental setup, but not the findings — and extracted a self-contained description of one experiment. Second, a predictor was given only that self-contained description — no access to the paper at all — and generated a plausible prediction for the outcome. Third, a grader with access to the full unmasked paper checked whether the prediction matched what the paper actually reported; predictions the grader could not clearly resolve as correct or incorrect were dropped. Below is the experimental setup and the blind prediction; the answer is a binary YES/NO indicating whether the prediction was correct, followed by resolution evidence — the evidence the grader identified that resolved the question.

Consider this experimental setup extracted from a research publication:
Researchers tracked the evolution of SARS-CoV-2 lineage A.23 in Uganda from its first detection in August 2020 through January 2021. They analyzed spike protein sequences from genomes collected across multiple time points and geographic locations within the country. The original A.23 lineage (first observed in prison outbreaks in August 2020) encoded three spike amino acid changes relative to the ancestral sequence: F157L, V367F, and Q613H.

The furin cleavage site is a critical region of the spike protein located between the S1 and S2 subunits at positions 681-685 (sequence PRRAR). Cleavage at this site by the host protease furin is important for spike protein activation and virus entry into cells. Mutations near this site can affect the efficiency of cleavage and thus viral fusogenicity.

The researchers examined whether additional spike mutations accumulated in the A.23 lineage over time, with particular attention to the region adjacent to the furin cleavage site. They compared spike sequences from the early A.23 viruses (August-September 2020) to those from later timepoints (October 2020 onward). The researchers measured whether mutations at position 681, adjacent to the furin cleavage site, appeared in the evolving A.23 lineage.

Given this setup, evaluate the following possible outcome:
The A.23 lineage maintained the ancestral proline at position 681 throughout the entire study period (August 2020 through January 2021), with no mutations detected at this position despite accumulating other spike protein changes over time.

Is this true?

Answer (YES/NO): NO